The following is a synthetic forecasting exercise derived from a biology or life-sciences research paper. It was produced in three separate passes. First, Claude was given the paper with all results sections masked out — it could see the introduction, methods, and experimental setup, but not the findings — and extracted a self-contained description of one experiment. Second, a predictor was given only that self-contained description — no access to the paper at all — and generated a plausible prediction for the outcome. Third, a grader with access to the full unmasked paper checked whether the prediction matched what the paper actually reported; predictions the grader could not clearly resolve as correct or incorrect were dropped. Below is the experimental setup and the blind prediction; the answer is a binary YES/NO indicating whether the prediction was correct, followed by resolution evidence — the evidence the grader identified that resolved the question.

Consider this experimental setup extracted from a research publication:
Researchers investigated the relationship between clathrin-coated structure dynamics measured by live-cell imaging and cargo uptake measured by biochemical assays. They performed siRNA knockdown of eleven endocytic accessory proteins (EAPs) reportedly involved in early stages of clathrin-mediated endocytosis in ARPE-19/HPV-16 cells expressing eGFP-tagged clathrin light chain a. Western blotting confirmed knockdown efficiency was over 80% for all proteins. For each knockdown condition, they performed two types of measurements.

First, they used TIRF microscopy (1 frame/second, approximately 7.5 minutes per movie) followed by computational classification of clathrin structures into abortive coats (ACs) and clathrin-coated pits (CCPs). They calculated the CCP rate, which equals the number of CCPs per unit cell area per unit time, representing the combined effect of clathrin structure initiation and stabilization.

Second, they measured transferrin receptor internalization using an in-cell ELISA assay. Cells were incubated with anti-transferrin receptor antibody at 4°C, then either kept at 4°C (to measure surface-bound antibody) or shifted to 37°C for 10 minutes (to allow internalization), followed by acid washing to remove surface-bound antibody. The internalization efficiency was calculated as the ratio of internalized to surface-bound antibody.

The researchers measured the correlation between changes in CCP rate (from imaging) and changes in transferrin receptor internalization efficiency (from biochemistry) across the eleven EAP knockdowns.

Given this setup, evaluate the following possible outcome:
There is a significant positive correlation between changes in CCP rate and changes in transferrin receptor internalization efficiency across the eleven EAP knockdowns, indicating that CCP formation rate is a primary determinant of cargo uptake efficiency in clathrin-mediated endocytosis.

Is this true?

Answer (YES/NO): NO